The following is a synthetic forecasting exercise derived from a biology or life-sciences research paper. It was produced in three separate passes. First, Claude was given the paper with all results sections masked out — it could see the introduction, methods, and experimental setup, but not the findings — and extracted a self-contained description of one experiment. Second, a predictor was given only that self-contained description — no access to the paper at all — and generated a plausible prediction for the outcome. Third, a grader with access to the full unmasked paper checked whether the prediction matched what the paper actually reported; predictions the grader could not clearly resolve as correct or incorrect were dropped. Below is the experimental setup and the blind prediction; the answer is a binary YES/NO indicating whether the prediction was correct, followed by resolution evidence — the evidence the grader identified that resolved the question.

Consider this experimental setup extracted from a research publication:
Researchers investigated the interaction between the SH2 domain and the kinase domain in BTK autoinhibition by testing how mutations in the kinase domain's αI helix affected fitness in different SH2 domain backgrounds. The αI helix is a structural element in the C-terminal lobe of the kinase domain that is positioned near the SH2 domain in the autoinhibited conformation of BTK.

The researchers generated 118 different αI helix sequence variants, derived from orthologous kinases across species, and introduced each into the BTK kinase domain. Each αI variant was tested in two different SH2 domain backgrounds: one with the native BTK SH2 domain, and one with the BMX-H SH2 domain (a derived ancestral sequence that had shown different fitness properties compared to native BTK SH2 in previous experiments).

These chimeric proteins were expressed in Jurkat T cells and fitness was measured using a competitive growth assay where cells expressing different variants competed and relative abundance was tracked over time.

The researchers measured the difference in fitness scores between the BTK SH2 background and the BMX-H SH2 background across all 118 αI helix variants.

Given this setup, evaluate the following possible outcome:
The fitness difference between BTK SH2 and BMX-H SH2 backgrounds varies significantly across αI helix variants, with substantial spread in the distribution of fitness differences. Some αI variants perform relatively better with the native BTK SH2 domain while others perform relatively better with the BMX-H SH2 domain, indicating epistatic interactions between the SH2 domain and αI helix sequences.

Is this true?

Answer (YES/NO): NO